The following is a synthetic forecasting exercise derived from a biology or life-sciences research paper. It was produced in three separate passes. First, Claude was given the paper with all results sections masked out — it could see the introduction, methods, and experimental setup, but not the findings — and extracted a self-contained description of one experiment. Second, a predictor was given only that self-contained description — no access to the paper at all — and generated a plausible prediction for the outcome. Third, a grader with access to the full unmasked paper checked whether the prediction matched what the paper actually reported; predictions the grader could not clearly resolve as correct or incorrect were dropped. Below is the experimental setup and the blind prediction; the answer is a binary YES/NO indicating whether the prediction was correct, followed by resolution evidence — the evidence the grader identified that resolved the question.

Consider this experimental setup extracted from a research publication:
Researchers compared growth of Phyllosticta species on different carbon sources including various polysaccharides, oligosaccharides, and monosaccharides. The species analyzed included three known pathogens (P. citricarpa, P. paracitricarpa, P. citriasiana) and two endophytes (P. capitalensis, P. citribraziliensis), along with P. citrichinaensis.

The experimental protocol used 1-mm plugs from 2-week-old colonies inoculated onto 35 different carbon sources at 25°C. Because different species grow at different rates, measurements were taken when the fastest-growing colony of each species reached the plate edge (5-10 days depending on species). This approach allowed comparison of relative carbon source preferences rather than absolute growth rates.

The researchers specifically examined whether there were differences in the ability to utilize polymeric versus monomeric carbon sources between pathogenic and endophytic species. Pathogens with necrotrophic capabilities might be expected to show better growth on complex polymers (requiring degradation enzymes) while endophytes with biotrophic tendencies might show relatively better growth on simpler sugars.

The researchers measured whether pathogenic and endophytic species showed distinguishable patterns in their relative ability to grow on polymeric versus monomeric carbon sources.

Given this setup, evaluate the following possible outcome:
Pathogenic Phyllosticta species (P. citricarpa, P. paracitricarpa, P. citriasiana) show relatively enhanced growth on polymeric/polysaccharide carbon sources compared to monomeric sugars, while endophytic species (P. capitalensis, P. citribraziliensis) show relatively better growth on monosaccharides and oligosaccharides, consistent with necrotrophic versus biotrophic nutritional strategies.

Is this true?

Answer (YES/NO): NO